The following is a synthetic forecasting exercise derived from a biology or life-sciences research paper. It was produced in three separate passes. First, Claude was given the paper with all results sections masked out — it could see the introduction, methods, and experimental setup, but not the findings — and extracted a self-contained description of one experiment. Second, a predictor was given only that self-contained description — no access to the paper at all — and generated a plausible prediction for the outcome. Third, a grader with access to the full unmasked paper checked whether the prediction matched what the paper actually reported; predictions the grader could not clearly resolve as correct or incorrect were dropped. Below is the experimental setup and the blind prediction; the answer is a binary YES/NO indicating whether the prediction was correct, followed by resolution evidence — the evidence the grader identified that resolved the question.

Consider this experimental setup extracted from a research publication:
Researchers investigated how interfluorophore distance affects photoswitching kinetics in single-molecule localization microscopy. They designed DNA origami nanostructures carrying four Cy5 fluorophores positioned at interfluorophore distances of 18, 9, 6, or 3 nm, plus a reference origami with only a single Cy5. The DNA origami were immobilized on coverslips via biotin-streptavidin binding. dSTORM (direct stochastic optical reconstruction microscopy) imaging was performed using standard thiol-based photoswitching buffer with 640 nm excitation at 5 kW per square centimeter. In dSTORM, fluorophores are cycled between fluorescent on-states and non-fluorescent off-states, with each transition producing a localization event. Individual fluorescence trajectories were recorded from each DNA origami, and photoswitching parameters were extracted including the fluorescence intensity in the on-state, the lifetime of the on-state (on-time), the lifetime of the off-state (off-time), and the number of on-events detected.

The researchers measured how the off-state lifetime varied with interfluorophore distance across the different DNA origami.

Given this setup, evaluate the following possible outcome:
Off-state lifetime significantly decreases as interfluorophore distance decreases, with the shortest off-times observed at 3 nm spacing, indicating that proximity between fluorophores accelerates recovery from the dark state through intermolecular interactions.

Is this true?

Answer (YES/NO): YES